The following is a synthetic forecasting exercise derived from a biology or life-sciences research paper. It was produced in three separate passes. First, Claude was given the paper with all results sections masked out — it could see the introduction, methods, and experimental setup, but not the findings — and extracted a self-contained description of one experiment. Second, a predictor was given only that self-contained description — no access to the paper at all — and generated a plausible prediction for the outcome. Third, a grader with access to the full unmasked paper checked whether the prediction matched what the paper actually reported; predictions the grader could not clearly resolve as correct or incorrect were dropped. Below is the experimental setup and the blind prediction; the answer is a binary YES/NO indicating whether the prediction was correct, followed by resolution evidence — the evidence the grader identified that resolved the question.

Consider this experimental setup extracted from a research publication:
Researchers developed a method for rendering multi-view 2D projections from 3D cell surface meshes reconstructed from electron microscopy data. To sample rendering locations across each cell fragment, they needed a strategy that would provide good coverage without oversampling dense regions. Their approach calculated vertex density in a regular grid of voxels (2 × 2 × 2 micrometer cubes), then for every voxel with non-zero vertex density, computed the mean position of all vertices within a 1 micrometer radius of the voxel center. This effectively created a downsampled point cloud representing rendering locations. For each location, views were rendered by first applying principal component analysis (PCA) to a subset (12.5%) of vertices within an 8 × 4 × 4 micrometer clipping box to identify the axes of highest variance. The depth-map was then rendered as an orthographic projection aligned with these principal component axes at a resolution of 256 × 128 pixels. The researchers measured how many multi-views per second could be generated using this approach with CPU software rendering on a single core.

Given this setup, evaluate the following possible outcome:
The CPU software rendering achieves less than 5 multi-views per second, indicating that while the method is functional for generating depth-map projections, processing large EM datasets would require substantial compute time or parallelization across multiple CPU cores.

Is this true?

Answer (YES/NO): YES